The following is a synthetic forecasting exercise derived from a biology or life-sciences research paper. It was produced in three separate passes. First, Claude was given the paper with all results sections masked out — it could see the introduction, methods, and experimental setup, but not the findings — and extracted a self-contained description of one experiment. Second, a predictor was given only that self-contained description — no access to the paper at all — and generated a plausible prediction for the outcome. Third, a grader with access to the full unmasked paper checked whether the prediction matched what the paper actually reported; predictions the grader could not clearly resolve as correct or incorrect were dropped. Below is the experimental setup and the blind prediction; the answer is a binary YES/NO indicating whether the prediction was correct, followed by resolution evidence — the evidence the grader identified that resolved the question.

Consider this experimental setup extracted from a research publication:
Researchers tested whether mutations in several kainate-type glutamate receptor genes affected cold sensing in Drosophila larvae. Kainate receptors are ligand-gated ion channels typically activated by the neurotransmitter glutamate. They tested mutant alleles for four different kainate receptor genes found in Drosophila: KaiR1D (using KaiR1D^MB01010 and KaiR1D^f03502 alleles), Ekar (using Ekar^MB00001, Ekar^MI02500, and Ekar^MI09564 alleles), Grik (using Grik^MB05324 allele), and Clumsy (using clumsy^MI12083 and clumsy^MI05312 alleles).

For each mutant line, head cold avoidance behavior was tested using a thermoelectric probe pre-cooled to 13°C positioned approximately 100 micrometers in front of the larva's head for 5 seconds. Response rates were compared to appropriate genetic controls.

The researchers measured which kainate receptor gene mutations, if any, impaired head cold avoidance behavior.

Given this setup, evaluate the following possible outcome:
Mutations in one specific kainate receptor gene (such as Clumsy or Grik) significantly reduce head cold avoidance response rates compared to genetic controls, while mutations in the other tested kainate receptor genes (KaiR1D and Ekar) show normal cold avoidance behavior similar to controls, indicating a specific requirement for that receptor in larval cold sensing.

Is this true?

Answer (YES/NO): NO